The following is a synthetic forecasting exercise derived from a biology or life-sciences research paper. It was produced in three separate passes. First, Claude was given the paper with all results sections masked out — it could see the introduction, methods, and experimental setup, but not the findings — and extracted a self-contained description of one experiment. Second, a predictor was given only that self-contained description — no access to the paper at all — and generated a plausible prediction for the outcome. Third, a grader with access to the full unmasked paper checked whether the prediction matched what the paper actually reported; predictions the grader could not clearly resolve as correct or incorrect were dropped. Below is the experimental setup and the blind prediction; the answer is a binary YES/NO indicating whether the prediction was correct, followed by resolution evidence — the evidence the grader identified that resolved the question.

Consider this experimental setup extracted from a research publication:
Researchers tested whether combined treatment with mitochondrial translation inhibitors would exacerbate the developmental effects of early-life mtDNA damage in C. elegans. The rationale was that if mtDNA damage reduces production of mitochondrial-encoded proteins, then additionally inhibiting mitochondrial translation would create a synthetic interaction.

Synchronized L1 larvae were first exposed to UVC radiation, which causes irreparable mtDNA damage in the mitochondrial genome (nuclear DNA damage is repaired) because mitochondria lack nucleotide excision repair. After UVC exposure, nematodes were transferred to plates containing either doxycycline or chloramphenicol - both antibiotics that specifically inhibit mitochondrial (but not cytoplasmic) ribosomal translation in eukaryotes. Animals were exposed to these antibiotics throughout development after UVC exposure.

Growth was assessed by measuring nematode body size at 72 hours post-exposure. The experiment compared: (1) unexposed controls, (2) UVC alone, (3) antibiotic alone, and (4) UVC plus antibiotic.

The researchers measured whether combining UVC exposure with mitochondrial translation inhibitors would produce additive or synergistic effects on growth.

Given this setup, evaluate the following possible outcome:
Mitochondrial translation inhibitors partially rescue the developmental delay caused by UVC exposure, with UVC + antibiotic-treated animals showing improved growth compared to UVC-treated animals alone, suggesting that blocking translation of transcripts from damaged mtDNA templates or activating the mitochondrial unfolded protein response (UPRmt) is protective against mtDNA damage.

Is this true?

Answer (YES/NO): NO